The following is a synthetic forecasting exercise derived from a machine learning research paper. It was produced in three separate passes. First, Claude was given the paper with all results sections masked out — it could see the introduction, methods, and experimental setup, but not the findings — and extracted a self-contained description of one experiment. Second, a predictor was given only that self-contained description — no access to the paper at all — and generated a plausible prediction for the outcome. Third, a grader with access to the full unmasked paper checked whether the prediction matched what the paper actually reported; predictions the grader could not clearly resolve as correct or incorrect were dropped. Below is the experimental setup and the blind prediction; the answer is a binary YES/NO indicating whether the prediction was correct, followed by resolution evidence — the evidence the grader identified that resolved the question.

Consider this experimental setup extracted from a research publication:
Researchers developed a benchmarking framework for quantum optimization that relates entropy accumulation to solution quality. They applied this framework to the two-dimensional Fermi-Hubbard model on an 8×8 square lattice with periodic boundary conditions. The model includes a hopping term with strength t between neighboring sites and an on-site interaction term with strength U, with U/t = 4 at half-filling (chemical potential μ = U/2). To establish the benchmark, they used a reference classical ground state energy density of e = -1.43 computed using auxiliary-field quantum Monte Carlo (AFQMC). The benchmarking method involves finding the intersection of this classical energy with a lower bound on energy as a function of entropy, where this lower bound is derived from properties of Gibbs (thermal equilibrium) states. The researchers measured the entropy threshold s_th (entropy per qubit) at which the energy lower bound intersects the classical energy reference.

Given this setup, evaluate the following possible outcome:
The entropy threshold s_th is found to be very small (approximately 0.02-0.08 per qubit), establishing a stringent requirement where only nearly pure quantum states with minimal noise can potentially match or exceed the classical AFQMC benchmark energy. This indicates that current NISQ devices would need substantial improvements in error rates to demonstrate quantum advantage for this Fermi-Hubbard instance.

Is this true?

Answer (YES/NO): NO